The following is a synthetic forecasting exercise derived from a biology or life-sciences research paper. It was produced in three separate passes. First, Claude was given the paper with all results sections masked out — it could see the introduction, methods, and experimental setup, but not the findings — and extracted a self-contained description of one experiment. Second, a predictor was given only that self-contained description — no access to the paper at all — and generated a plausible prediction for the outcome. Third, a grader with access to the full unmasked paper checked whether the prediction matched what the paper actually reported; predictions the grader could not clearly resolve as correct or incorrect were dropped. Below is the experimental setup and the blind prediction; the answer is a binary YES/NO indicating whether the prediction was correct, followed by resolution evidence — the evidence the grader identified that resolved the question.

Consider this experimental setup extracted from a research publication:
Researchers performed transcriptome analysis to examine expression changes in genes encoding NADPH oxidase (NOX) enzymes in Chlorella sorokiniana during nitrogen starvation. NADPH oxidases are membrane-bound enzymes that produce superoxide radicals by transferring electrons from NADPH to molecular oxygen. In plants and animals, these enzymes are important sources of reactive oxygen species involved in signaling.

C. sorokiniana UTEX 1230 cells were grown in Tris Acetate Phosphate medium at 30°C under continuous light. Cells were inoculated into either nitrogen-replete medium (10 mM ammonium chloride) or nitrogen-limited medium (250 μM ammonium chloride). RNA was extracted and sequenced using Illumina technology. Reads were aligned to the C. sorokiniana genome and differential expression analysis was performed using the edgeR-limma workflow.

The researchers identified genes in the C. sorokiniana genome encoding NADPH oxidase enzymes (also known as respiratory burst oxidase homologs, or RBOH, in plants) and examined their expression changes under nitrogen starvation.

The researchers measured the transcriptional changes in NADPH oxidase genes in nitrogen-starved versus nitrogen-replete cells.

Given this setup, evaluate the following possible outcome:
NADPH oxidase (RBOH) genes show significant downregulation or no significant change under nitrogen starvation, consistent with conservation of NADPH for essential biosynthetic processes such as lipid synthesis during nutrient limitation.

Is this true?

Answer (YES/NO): NO